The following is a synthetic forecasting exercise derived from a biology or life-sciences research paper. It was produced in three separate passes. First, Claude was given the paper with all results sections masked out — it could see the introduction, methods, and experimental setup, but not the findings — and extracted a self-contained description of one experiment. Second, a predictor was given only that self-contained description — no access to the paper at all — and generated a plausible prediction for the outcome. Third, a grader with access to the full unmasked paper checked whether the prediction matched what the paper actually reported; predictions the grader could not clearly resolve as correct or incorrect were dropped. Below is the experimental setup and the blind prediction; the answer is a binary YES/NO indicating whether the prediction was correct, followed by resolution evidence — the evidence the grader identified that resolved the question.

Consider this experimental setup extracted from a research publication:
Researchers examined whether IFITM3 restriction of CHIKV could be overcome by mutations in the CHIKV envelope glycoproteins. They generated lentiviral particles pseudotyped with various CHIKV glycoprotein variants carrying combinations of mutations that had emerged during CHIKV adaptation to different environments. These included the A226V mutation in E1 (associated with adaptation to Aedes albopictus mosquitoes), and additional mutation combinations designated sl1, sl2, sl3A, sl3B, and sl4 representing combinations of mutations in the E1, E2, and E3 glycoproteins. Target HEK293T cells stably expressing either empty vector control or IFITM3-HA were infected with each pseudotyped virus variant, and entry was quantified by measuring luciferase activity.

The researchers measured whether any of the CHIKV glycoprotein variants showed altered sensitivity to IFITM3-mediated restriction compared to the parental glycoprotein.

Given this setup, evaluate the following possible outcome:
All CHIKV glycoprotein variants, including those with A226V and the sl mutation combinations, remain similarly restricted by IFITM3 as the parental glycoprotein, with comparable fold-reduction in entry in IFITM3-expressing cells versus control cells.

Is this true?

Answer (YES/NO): YES